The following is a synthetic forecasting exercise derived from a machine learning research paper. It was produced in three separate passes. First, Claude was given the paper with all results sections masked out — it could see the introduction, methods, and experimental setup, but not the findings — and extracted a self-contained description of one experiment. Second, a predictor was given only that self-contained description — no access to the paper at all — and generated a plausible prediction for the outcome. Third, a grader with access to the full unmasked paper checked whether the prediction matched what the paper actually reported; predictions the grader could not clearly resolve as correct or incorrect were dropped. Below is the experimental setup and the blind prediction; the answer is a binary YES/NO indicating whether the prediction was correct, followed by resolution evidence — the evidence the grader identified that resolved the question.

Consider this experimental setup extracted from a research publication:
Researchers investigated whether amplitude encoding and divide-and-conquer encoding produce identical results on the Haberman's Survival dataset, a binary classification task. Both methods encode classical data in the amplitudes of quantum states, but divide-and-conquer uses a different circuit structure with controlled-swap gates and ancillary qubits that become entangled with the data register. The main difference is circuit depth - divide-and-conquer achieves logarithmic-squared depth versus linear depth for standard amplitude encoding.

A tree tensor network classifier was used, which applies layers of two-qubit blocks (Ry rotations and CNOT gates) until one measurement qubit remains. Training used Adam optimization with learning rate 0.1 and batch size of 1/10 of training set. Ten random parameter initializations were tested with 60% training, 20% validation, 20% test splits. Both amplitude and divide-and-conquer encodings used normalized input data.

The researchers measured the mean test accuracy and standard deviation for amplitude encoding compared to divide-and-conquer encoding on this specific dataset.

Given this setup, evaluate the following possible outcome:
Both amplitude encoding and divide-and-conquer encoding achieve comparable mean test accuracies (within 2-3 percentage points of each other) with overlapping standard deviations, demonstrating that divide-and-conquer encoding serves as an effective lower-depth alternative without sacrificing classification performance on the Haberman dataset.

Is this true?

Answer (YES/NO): YES